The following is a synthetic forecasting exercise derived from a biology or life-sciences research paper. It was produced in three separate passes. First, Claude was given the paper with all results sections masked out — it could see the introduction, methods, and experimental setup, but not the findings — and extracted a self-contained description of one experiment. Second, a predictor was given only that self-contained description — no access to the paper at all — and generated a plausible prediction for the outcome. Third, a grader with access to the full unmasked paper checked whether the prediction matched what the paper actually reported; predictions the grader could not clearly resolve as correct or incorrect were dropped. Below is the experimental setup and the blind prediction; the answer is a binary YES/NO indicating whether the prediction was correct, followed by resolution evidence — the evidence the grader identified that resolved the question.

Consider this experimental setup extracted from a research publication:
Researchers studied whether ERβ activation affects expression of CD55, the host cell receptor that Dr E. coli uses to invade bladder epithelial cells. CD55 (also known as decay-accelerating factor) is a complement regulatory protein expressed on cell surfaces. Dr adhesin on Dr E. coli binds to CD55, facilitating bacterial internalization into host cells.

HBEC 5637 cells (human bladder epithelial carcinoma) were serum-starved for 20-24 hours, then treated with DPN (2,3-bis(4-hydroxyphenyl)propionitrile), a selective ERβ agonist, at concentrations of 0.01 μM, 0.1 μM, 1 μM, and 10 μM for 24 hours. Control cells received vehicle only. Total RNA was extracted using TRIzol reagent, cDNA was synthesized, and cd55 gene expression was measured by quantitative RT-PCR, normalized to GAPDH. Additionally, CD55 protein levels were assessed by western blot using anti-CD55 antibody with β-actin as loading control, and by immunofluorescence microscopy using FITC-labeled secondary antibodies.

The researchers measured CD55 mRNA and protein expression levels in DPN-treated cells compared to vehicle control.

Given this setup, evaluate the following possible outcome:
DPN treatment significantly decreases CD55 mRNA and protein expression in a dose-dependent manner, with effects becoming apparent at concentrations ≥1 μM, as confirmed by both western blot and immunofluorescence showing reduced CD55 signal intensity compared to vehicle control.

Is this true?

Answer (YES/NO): NO